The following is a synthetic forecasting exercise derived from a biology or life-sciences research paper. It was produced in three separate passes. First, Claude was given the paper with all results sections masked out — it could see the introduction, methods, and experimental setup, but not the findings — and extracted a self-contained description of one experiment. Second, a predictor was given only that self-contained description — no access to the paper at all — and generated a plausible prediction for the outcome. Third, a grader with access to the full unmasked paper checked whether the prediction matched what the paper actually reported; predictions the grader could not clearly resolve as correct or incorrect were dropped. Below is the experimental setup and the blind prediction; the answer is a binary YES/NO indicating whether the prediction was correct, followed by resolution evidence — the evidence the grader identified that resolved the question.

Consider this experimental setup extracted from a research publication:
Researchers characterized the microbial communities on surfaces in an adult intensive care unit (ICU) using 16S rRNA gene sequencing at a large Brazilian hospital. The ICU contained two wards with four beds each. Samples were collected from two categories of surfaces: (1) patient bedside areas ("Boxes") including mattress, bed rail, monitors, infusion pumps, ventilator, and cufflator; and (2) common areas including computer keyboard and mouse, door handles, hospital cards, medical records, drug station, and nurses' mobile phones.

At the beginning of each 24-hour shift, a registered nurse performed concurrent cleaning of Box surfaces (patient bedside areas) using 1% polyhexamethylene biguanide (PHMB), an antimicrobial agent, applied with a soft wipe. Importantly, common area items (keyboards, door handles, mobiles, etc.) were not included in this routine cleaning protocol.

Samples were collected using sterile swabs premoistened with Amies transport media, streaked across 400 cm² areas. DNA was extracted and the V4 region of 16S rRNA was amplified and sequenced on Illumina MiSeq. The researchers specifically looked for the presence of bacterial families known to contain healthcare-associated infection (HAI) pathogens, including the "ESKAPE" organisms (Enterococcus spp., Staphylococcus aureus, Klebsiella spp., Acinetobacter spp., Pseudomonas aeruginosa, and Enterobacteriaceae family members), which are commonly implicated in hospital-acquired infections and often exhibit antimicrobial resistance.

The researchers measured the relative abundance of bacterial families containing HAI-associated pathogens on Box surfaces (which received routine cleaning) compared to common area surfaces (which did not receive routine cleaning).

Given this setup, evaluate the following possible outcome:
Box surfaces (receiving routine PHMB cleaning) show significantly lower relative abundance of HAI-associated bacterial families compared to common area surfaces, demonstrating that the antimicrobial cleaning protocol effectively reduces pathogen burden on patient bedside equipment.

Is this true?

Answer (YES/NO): NO